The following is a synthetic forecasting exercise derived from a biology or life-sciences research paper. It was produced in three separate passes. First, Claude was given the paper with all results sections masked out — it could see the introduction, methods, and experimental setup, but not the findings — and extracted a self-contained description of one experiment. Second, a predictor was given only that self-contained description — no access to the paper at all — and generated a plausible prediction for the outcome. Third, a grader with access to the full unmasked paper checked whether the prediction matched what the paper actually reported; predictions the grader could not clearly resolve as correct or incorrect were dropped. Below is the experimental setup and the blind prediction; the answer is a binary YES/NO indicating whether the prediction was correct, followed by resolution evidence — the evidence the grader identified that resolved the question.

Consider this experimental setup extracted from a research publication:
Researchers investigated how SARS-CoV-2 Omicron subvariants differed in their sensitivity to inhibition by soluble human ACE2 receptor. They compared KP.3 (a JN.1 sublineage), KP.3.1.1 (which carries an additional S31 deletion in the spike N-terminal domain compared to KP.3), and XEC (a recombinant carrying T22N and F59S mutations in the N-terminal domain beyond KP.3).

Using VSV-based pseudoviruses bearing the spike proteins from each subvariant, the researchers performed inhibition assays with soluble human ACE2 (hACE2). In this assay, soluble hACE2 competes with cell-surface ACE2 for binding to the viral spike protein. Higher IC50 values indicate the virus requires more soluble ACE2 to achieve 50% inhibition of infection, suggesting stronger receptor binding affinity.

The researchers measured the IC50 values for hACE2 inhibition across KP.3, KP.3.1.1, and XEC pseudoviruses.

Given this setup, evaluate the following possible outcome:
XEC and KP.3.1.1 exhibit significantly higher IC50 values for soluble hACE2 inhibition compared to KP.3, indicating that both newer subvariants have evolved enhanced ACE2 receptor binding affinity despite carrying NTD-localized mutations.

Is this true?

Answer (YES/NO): NO